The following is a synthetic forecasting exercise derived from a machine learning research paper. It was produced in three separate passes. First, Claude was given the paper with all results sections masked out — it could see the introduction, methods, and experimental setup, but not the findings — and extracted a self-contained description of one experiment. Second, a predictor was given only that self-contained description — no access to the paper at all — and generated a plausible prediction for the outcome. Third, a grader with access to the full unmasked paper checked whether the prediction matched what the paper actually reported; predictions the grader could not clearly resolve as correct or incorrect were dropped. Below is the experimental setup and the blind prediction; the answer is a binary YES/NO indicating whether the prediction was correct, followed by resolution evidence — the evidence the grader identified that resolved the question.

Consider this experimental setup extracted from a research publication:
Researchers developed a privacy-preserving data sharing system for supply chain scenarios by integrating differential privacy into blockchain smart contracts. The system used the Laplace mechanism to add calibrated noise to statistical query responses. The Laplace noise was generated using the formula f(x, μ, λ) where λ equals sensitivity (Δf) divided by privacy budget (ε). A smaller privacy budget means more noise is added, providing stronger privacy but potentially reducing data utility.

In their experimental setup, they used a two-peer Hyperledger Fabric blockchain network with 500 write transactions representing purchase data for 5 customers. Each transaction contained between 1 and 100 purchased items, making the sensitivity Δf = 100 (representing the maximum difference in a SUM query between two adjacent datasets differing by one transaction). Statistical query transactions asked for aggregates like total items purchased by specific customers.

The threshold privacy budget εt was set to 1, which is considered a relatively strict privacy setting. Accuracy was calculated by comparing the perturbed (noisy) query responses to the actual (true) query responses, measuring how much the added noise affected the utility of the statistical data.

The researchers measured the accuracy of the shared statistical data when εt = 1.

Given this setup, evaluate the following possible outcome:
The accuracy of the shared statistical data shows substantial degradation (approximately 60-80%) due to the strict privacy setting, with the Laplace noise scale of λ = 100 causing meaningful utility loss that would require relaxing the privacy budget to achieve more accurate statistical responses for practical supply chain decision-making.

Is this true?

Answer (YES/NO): NO